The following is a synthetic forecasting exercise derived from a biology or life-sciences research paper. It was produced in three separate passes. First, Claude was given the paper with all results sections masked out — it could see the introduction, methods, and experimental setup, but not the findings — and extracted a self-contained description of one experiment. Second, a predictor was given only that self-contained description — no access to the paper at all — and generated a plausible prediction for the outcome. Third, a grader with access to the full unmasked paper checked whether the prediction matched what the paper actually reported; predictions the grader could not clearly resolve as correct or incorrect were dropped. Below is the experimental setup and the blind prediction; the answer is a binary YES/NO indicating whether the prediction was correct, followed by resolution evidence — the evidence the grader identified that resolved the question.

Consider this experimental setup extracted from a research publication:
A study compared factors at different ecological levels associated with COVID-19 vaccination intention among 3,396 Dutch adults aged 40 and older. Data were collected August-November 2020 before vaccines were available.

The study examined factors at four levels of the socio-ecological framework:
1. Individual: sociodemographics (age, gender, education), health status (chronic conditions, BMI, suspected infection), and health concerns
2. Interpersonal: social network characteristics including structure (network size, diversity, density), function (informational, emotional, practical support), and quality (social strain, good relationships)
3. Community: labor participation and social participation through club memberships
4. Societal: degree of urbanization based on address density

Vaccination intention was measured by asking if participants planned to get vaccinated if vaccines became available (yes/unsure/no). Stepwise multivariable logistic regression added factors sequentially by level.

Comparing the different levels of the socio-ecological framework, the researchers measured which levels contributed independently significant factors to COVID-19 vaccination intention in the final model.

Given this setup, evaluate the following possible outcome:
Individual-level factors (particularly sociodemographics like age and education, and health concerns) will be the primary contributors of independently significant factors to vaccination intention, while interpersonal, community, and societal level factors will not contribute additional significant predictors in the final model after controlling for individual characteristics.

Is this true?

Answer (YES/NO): NO